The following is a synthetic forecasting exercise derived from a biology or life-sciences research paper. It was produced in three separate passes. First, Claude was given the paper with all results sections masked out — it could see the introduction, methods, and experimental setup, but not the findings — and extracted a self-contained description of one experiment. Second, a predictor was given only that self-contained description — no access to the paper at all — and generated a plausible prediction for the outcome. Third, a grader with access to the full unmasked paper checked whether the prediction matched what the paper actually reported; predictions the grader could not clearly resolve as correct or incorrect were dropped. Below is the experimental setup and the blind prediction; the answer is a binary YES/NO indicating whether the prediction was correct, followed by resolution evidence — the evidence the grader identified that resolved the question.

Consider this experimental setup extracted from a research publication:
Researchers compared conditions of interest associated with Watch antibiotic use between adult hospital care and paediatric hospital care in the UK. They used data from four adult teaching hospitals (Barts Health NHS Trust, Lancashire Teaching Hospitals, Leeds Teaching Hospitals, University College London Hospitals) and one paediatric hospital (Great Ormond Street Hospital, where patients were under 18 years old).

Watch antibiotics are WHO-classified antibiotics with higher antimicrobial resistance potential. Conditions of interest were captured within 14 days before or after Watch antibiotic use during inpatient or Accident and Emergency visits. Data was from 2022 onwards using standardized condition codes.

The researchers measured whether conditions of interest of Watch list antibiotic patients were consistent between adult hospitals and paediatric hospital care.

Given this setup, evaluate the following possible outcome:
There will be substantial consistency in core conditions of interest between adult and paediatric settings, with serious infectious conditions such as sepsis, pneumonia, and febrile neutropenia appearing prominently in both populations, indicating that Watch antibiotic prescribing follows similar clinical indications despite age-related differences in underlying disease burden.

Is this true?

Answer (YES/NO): NO